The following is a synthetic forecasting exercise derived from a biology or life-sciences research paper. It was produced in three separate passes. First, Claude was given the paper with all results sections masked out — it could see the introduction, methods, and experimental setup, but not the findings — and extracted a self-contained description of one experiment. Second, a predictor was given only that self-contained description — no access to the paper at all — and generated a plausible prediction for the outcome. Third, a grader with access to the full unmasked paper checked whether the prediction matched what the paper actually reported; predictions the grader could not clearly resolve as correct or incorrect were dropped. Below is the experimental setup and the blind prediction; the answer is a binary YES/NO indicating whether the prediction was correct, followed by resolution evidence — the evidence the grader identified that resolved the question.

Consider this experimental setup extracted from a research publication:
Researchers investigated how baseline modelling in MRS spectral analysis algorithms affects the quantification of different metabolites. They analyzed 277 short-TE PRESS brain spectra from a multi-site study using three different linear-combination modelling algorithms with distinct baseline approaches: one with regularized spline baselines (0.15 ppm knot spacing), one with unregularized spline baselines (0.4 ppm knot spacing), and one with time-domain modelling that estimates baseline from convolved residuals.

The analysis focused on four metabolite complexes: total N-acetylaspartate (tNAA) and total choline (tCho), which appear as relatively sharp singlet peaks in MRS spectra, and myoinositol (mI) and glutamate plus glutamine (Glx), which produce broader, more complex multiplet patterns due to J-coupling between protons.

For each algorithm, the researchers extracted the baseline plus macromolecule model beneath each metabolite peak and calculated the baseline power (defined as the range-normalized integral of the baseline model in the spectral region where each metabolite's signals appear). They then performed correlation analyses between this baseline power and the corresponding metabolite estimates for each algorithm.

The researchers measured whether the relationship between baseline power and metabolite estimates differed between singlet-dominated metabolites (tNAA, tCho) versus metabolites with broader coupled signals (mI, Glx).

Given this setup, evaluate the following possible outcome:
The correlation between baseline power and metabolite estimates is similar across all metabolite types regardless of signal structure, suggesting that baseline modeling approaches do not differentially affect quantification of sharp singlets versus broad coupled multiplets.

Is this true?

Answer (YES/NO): NO